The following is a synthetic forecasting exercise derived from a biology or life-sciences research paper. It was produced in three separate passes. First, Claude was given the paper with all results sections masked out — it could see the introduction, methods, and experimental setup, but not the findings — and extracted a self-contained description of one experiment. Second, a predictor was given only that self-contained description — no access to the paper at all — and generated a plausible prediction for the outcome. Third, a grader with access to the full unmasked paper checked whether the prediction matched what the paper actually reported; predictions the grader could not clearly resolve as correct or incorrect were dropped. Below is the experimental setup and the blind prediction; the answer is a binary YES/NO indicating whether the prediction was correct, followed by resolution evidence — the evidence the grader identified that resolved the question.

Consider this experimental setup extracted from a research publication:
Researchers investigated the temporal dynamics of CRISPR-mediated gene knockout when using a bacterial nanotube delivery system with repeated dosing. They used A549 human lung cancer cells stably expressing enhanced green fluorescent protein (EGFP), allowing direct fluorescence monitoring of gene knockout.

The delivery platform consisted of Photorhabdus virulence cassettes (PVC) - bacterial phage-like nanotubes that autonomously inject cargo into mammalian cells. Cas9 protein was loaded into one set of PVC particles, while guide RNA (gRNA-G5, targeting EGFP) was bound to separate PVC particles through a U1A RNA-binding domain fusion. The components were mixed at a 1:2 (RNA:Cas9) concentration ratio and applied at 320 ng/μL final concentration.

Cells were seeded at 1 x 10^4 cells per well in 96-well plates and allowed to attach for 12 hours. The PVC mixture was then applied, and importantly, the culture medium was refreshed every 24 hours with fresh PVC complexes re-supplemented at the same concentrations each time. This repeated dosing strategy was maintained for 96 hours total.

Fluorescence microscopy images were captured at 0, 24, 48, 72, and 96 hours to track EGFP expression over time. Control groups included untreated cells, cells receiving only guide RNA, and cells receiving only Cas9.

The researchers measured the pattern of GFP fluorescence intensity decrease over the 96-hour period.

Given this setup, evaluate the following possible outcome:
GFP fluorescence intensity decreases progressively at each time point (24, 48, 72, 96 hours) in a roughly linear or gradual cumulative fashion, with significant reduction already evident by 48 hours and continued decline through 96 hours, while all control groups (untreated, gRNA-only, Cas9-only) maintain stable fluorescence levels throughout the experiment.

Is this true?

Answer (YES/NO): NO